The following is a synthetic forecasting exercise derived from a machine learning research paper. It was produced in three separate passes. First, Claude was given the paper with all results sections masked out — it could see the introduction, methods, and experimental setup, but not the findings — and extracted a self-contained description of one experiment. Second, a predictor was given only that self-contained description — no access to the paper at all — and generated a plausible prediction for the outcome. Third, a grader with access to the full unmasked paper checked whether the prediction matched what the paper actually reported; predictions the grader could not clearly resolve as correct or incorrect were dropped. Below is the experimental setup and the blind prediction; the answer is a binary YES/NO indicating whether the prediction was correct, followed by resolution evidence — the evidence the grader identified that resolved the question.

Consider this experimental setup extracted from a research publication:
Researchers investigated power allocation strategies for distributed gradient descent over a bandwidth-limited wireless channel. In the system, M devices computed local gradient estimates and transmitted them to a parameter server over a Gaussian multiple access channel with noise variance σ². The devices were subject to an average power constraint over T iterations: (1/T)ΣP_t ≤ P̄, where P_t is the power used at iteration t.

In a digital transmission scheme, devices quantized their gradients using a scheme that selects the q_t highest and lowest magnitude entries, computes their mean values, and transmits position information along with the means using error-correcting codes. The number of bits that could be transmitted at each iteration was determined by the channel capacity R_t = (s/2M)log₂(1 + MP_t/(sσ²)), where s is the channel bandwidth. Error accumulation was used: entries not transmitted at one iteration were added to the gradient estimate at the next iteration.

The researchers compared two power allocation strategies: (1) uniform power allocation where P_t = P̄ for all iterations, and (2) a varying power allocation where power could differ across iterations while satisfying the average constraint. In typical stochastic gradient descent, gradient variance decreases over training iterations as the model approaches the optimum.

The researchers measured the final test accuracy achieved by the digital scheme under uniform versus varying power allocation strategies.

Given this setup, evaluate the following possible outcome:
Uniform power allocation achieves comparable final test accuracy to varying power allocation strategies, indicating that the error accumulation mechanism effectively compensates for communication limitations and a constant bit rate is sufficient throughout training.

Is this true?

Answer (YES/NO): NO